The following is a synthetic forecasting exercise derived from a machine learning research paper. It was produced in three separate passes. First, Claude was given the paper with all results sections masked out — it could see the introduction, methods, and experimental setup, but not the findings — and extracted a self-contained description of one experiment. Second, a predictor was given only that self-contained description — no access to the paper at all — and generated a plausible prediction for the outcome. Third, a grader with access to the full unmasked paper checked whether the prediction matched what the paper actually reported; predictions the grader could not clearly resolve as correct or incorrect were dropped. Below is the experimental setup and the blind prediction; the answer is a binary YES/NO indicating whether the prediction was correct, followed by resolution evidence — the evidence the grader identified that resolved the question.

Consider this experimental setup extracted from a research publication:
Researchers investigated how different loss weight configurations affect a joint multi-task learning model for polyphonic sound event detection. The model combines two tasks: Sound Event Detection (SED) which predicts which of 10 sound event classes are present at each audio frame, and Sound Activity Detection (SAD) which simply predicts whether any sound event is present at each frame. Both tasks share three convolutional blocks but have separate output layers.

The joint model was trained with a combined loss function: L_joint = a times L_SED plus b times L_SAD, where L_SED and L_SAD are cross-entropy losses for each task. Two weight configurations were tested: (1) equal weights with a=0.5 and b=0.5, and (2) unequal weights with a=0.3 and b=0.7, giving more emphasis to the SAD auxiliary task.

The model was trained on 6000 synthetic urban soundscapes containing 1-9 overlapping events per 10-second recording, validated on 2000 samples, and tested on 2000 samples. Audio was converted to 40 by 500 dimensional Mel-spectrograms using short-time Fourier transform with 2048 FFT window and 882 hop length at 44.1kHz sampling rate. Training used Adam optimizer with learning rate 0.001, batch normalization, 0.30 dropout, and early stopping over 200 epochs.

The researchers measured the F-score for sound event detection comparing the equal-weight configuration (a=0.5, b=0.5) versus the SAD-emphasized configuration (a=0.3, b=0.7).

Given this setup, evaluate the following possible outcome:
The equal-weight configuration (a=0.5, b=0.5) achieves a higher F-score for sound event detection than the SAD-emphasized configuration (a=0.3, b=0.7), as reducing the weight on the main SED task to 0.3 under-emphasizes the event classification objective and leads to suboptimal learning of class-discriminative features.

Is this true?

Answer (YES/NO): NO